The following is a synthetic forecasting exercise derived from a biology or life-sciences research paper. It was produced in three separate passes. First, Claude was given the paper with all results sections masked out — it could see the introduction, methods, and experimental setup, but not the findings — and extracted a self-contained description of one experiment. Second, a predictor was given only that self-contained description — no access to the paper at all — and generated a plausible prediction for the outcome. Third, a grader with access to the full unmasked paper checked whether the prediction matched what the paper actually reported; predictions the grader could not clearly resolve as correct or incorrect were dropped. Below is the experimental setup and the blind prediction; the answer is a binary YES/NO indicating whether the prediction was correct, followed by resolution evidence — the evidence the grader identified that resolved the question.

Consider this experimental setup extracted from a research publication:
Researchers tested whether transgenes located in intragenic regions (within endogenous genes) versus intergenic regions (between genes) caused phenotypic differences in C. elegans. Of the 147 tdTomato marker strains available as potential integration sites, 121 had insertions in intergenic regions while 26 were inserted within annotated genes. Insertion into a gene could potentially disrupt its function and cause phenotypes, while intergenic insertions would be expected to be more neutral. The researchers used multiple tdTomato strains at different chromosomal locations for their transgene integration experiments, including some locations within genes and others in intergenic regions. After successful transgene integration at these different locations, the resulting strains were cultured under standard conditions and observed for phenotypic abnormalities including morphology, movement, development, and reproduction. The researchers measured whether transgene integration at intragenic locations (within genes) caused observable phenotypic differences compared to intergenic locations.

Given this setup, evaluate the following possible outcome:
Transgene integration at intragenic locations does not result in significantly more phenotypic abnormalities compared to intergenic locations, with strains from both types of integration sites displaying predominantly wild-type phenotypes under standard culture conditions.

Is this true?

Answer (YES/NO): YES